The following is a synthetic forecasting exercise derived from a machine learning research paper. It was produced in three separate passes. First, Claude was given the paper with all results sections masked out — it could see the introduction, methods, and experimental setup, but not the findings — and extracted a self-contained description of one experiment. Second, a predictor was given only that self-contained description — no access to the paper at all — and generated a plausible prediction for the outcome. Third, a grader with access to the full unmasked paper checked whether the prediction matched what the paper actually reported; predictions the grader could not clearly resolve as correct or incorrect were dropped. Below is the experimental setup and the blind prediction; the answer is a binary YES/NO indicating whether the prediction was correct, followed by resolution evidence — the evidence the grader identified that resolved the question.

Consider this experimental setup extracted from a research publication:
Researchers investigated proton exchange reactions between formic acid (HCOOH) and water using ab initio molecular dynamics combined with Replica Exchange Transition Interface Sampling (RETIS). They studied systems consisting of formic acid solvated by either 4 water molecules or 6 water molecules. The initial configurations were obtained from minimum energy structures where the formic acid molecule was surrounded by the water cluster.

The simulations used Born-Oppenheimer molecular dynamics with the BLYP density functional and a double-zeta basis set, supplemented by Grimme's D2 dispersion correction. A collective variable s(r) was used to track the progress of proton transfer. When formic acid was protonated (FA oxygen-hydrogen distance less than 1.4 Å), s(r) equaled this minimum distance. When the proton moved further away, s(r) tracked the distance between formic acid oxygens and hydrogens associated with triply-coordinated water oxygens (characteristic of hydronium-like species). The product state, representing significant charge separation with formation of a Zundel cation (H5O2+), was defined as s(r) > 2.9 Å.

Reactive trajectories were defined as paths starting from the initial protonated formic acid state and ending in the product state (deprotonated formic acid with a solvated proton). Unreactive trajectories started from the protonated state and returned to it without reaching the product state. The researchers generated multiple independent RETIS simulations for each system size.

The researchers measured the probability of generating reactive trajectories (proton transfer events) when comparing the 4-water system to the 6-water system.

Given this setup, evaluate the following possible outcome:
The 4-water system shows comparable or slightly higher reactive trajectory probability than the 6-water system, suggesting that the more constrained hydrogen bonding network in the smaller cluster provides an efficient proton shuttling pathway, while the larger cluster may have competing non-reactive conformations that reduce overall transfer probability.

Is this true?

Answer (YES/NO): NO